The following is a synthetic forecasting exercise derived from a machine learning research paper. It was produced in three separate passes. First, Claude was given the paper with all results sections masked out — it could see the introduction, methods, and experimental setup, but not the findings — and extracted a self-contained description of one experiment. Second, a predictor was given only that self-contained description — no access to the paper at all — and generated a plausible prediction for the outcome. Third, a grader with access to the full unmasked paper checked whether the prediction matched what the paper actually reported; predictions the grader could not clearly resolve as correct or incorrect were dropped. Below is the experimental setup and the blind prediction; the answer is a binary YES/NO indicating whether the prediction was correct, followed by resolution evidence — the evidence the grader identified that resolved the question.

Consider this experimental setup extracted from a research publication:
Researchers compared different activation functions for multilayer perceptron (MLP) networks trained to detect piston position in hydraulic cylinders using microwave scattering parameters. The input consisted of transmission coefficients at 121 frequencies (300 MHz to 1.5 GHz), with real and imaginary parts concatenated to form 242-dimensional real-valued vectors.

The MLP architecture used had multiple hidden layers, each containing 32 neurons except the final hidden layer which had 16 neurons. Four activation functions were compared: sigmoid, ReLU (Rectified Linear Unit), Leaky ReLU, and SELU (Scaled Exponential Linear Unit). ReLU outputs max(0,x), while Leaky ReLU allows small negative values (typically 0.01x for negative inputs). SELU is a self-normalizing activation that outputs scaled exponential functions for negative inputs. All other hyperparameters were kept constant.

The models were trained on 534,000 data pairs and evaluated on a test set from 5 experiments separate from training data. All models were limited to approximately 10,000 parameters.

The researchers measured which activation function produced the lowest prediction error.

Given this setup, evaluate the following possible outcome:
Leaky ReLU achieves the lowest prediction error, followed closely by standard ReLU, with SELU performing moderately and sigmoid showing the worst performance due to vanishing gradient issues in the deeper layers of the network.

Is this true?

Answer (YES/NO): NO